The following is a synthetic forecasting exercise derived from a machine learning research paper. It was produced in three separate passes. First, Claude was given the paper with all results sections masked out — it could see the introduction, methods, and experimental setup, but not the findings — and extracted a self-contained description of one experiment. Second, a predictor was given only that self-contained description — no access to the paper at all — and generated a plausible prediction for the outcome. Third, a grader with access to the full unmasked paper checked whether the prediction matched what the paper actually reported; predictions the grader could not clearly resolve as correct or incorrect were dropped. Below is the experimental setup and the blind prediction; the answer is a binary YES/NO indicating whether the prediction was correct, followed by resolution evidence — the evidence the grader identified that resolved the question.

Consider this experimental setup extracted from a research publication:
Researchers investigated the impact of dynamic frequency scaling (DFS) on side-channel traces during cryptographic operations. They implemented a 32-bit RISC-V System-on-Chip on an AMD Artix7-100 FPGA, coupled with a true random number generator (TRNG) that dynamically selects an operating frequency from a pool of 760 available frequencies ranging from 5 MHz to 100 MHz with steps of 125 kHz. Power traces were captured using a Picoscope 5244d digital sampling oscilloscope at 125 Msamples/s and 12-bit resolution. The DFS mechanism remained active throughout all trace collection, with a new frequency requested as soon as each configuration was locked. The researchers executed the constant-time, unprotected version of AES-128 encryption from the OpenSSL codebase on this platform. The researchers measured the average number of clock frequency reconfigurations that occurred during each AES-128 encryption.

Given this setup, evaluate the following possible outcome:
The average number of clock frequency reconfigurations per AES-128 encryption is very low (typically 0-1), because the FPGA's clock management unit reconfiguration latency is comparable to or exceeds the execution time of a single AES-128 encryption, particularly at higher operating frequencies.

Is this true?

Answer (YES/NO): NO